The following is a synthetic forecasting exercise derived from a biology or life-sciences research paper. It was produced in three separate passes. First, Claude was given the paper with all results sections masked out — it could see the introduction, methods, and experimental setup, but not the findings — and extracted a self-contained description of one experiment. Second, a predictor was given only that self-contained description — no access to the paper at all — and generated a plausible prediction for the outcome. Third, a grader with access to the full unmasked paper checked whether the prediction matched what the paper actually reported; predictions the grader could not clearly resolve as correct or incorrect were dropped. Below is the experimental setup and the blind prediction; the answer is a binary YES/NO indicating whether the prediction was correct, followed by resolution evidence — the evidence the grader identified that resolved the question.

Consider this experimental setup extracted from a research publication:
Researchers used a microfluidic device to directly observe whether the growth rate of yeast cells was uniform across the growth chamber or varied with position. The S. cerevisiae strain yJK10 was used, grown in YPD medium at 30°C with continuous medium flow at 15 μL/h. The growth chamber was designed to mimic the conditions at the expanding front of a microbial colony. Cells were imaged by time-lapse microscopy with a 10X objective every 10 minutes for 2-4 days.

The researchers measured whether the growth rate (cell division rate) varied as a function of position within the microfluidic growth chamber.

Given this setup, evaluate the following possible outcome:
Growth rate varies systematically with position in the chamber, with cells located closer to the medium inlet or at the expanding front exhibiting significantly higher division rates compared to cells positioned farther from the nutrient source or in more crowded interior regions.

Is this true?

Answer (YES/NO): NO